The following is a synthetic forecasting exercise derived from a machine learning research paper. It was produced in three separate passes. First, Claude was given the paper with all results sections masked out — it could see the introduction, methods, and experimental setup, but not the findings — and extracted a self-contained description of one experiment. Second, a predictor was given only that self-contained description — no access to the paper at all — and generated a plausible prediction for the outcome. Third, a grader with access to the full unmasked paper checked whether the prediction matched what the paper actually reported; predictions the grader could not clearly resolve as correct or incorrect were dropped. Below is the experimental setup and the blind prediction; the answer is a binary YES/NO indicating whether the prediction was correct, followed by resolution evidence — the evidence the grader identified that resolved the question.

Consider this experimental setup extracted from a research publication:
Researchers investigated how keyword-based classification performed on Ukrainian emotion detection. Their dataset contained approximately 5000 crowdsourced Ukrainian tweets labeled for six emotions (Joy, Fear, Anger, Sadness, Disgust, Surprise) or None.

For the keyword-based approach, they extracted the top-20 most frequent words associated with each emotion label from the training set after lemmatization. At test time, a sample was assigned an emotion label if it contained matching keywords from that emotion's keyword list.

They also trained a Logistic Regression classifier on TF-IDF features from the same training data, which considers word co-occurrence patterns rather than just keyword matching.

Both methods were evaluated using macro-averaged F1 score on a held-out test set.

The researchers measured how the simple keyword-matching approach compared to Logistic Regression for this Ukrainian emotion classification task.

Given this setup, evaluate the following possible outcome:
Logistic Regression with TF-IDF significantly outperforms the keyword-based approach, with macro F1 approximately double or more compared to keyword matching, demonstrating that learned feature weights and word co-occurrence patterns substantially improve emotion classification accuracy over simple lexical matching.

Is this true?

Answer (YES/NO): NO